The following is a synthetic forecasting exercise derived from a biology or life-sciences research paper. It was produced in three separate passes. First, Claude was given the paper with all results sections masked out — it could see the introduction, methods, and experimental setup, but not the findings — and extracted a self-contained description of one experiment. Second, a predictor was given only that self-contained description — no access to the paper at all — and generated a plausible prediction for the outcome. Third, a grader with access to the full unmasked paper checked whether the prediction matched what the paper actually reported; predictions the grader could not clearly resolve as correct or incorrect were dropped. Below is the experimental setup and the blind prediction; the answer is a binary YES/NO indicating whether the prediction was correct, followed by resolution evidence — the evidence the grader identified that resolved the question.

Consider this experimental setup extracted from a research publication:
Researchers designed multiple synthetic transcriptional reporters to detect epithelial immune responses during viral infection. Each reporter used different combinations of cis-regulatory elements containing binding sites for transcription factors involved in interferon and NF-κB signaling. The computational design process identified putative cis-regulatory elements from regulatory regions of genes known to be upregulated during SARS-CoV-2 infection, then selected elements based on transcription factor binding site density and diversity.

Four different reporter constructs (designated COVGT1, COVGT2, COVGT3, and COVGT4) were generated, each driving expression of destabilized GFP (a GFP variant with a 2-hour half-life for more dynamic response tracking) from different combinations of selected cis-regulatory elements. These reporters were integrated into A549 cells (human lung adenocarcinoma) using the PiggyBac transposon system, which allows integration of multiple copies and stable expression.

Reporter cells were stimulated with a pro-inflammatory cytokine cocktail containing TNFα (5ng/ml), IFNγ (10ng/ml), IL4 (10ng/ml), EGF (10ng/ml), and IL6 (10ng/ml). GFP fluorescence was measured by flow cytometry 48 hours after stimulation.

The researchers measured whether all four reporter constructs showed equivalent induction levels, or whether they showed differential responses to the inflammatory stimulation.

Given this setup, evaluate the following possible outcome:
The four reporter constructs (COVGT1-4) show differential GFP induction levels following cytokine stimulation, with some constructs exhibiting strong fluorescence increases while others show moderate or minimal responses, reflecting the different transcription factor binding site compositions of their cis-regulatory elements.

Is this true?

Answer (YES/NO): NO